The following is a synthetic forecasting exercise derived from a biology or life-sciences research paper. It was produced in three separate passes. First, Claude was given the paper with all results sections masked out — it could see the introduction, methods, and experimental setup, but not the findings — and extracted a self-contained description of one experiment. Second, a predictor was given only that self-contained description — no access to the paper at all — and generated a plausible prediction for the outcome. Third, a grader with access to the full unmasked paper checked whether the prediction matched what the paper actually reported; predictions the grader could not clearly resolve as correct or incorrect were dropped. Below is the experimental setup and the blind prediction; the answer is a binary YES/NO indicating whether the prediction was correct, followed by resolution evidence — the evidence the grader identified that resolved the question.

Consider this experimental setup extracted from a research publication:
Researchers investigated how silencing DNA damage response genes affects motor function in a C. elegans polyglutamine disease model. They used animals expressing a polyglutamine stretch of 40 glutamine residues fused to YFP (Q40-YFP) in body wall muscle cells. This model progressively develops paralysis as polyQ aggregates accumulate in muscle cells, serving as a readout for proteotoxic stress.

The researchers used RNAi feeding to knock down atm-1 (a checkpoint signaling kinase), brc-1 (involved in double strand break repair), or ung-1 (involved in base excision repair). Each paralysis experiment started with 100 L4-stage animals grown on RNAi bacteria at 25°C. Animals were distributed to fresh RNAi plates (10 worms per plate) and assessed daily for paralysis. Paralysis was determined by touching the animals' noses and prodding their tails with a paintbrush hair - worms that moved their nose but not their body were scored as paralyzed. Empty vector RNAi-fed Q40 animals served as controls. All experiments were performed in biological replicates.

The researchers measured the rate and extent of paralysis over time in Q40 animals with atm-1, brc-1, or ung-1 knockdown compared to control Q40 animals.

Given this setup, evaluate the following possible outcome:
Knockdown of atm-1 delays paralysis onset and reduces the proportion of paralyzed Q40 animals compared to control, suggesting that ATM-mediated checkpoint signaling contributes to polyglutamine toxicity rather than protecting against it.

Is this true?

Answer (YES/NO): NO